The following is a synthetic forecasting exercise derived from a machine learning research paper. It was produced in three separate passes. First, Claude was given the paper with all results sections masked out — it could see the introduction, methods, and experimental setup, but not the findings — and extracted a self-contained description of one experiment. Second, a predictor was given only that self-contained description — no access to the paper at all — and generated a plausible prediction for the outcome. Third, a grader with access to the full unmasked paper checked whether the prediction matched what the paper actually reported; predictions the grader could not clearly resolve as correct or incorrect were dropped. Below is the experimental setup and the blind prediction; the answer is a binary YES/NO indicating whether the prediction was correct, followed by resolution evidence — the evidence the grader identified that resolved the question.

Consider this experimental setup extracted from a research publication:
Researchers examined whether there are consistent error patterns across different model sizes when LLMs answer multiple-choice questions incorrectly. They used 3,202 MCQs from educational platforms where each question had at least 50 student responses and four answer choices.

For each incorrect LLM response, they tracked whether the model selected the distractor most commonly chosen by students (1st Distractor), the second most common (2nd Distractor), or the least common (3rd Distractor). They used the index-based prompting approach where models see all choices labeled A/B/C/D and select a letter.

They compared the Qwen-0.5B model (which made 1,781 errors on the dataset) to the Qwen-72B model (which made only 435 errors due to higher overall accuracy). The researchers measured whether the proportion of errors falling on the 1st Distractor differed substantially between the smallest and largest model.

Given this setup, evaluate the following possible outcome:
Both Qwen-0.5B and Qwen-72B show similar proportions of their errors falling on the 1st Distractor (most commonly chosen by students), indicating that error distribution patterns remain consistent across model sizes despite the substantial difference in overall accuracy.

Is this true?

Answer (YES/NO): YES